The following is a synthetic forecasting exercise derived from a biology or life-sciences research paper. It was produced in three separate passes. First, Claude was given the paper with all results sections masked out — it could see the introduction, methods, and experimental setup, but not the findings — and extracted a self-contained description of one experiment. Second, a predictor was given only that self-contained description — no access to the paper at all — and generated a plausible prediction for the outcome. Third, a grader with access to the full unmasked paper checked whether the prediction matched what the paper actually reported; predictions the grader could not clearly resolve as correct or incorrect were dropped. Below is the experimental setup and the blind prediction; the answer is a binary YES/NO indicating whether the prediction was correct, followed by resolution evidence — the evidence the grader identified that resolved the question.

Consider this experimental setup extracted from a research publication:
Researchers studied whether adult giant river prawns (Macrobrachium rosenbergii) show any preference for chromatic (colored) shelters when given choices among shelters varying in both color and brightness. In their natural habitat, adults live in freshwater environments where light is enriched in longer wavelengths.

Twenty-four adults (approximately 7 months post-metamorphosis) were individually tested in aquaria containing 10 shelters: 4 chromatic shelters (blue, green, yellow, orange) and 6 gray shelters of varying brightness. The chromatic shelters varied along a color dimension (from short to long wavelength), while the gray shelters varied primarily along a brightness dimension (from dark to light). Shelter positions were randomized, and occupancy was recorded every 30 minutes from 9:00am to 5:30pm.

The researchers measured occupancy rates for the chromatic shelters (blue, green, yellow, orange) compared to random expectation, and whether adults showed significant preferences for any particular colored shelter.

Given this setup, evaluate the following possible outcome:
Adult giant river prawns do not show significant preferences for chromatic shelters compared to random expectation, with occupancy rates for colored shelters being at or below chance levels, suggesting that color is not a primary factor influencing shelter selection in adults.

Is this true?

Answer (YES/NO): YES